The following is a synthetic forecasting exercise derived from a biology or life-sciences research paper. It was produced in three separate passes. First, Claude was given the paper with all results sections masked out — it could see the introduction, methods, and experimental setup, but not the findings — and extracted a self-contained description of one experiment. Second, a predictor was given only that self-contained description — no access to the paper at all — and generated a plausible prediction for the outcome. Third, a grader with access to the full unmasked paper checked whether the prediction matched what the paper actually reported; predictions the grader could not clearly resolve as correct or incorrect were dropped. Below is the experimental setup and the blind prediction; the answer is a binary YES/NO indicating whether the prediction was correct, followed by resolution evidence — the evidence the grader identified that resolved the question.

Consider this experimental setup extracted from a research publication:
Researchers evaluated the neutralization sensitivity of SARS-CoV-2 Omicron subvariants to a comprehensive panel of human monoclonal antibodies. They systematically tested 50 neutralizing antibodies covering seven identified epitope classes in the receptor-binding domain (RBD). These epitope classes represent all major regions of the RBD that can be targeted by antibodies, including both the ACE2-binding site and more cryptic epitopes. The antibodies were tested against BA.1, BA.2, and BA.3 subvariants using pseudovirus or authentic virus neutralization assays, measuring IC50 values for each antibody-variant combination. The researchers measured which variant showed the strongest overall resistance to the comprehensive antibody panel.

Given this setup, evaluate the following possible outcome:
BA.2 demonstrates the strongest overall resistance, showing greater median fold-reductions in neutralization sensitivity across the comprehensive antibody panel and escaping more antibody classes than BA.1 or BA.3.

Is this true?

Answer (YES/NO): YES